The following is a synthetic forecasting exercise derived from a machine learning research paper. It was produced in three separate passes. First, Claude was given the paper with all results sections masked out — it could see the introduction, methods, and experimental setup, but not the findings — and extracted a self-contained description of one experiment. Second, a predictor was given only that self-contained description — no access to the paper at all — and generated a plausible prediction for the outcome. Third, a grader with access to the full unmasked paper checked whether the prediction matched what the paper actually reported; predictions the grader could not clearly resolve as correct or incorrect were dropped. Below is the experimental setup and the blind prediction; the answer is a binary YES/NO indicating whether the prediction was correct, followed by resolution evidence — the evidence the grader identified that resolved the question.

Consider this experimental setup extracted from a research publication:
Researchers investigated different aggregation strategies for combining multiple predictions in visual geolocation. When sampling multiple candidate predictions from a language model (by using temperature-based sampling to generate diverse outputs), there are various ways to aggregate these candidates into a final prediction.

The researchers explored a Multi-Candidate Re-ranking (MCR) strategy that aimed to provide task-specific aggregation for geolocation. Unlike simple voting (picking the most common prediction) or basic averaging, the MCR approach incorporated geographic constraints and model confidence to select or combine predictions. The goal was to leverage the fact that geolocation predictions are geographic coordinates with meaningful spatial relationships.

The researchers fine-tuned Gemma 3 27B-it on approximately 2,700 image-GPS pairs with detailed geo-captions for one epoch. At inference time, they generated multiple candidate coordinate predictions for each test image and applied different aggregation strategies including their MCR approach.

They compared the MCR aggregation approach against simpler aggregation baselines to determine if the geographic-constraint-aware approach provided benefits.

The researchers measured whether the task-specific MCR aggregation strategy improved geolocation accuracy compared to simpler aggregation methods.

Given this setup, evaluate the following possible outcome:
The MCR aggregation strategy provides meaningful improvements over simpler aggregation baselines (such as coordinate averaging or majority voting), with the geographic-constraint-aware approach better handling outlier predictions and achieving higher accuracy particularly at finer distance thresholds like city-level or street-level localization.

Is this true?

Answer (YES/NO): NO